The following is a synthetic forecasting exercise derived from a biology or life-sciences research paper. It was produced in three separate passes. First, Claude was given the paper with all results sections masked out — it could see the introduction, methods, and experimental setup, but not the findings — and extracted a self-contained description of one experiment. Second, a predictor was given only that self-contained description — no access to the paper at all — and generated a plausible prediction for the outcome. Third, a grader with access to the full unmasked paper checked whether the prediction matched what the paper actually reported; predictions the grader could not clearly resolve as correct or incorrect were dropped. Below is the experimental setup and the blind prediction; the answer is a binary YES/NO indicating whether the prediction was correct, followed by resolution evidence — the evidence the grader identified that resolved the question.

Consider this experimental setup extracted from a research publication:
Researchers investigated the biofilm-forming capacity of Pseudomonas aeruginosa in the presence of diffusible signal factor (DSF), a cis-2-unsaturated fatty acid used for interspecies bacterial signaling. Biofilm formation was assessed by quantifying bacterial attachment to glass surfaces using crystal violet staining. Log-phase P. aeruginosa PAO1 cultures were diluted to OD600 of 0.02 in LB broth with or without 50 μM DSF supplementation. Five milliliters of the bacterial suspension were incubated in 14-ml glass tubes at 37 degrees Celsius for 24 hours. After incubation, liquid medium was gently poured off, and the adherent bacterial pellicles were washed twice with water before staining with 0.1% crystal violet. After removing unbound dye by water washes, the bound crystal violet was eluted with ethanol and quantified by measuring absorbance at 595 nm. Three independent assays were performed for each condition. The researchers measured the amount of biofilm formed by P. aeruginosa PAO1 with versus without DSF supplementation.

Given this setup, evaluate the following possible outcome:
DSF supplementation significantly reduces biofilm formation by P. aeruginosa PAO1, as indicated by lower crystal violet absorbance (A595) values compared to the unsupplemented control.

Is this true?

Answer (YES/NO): NO